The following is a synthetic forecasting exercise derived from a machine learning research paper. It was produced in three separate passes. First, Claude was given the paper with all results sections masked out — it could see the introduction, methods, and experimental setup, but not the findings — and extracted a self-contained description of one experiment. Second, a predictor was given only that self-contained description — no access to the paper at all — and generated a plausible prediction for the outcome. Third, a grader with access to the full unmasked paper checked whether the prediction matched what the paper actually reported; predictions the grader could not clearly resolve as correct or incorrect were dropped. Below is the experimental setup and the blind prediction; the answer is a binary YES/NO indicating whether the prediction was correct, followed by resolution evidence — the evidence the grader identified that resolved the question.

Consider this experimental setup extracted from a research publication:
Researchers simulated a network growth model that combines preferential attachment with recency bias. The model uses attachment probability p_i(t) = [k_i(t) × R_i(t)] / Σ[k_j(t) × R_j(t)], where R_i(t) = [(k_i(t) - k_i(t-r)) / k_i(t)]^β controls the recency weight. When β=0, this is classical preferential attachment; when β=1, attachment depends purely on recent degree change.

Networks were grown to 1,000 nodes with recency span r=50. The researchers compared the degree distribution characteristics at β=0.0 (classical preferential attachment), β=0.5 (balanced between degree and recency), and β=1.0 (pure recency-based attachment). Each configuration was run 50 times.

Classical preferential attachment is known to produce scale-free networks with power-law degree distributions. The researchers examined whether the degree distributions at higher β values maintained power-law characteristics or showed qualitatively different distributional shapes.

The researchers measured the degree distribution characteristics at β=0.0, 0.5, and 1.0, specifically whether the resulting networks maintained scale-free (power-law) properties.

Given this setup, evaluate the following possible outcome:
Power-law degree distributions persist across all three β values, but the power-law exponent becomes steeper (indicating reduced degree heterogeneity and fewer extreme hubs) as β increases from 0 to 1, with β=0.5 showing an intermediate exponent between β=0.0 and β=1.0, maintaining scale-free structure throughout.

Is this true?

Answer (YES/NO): NO